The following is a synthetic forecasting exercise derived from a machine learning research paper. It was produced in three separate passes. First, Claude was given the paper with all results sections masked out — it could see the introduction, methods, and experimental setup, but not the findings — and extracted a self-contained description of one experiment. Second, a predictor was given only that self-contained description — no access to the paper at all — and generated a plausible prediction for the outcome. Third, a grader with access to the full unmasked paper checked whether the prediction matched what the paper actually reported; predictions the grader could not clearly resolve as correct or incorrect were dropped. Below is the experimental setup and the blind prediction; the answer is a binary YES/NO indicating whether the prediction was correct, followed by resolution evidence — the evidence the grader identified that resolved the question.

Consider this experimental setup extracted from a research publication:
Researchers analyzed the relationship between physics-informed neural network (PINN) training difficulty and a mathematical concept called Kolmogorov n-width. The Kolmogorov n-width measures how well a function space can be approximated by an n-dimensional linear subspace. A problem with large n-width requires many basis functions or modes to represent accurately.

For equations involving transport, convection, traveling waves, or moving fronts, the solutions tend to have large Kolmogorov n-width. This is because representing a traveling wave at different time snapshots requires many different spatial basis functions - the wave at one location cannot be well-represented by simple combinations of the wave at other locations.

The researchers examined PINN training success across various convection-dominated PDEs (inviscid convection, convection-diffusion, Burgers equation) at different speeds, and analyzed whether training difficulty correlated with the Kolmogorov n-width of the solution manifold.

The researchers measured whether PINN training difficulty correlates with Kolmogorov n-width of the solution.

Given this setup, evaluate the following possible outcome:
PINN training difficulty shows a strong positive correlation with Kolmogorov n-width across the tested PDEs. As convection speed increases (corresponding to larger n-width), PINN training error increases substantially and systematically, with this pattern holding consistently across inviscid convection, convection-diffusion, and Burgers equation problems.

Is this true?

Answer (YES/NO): YES